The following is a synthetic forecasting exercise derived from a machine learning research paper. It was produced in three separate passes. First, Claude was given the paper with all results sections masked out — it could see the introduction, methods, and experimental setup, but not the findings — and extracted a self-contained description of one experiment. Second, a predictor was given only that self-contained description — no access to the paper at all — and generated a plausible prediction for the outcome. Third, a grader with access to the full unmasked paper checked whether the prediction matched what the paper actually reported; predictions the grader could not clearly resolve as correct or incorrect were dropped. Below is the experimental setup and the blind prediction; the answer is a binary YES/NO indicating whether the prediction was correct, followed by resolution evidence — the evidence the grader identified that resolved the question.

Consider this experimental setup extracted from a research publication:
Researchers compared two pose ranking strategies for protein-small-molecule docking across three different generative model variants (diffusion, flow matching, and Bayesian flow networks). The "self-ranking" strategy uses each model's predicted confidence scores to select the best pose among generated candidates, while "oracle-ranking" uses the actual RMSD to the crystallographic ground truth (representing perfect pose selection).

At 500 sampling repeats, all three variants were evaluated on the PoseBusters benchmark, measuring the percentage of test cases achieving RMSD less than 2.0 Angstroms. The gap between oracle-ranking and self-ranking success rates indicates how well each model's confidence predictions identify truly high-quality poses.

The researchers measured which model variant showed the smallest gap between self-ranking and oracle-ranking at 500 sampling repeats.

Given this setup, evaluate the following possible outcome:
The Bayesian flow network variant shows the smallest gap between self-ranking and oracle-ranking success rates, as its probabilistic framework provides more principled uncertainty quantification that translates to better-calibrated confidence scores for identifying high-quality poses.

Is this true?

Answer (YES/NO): NO